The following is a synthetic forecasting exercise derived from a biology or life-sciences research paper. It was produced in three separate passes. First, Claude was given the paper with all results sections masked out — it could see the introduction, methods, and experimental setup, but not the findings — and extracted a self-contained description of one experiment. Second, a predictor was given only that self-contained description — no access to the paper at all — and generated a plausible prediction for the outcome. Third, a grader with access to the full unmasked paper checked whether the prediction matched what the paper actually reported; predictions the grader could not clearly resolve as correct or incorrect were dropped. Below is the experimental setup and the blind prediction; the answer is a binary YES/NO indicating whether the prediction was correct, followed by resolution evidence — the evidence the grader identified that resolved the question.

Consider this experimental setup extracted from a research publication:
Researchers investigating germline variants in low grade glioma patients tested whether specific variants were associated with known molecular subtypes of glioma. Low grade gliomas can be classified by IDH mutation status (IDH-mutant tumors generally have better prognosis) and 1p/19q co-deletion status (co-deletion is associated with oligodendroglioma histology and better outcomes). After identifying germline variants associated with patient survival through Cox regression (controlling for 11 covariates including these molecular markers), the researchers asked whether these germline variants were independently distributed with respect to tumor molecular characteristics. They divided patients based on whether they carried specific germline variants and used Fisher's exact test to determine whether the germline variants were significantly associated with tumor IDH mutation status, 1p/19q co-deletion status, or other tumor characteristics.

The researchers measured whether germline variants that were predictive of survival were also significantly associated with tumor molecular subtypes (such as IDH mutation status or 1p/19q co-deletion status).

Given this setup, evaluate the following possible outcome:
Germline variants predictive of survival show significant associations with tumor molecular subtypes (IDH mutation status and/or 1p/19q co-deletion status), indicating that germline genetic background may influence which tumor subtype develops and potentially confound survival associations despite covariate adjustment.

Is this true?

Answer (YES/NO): NO